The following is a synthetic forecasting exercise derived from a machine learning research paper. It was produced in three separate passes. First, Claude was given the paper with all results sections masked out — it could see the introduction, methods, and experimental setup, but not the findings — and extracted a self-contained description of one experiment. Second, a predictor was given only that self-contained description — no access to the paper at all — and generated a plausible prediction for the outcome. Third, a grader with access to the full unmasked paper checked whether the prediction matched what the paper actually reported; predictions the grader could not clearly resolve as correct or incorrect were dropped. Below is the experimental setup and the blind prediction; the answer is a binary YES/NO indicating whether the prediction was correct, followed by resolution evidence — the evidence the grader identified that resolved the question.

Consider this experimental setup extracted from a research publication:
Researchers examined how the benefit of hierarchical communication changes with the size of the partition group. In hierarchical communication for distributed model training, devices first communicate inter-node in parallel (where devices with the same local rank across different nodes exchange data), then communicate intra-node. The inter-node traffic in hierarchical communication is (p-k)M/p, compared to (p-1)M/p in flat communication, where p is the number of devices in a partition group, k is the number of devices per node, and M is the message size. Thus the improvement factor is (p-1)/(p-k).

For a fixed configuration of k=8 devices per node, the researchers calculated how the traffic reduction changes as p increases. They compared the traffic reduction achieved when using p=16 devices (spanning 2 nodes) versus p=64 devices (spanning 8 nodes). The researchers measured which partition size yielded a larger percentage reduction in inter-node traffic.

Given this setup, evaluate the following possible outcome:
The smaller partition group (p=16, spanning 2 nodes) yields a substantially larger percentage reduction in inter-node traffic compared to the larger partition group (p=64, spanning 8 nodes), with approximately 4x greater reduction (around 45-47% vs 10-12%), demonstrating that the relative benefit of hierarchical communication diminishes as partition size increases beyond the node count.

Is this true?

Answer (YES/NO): YES